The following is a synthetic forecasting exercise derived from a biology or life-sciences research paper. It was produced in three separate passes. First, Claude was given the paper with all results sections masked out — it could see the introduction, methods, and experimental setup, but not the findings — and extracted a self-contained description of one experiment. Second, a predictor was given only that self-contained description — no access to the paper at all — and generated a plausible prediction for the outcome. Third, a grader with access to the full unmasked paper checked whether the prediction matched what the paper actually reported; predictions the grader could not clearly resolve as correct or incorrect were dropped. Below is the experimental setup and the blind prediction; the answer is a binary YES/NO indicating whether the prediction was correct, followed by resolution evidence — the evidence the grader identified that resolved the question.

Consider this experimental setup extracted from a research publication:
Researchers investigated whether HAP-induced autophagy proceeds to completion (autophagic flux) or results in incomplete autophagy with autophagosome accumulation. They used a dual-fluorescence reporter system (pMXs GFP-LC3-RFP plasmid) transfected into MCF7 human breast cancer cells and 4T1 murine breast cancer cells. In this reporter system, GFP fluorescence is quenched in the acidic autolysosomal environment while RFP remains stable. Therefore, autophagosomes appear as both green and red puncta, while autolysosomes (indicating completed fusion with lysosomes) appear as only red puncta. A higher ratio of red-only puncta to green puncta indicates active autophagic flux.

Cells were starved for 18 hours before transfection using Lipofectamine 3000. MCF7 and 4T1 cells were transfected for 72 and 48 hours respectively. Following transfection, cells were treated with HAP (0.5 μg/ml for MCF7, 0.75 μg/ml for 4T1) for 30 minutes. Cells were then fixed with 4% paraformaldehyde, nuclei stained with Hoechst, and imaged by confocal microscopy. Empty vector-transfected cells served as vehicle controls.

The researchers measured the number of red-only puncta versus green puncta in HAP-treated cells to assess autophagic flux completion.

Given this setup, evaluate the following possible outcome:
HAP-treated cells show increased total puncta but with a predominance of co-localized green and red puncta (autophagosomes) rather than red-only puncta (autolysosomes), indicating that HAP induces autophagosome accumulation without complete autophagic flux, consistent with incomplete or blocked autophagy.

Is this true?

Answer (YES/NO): NO